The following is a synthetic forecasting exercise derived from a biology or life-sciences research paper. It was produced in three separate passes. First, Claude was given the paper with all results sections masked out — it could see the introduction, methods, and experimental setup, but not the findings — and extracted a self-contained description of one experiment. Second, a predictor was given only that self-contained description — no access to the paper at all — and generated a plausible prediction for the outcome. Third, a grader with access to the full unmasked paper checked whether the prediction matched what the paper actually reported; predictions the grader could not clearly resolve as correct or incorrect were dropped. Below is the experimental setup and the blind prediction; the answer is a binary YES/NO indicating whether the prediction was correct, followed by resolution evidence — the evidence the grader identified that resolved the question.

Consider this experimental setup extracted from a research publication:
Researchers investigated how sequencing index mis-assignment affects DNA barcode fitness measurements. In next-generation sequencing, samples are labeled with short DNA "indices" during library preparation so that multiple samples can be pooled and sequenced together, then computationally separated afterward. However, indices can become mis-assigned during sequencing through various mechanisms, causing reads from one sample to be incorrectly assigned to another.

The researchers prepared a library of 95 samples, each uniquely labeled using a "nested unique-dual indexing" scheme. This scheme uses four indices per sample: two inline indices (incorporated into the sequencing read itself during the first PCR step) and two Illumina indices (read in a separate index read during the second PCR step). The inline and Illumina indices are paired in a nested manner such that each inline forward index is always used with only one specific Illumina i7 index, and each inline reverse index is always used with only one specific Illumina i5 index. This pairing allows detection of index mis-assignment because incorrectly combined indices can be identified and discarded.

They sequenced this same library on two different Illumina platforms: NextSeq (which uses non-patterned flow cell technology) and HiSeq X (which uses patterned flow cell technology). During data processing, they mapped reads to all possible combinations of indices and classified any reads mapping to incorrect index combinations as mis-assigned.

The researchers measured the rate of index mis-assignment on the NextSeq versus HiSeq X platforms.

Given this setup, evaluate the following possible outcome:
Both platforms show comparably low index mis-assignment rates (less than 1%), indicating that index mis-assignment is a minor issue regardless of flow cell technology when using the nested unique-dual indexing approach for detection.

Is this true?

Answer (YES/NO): NO